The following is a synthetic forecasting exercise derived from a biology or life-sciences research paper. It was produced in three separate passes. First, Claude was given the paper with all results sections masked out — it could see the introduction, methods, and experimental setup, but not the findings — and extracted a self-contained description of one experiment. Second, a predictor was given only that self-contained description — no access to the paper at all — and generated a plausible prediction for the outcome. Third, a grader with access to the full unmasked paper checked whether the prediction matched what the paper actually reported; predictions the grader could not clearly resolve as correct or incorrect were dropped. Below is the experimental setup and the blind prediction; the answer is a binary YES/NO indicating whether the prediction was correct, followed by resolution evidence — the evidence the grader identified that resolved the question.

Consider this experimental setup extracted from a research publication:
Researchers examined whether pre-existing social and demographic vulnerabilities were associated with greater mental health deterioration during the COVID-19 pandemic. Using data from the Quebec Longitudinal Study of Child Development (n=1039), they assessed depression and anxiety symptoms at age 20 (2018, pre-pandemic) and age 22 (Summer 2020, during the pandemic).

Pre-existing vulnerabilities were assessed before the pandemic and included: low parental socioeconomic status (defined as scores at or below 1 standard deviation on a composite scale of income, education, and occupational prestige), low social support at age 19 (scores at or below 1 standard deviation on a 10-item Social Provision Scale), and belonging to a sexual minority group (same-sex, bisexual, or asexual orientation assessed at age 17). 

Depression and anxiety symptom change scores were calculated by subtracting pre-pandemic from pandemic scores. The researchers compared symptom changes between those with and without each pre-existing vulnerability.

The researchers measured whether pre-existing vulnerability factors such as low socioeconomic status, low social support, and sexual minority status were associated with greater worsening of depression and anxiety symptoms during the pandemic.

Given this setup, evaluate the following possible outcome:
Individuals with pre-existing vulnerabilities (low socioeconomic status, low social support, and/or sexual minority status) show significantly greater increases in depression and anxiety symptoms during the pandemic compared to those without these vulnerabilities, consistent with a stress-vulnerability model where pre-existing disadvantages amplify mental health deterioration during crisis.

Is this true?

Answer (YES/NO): NO